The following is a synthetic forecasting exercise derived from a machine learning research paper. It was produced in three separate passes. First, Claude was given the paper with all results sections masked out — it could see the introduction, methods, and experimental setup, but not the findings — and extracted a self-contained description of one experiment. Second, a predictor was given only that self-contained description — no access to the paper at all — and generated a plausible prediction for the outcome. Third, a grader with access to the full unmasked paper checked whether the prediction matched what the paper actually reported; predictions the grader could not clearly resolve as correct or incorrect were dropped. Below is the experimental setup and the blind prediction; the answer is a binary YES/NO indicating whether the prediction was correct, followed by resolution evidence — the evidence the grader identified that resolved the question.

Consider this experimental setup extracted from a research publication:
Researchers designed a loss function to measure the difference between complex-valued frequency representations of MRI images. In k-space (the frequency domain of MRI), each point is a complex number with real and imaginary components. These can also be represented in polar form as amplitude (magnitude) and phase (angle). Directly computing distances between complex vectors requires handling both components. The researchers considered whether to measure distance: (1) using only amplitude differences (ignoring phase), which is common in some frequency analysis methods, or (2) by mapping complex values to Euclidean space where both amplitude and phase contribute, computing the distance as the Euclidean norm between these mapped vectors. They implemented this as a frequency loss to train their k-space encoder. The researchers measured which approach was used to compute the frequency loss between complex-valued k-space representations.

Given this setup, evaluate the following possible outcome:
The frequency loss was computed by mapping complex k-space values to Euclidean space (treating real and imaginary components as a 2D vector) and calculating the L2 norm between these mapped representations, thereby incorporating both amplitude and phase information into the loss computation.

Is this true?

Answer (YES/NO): YES